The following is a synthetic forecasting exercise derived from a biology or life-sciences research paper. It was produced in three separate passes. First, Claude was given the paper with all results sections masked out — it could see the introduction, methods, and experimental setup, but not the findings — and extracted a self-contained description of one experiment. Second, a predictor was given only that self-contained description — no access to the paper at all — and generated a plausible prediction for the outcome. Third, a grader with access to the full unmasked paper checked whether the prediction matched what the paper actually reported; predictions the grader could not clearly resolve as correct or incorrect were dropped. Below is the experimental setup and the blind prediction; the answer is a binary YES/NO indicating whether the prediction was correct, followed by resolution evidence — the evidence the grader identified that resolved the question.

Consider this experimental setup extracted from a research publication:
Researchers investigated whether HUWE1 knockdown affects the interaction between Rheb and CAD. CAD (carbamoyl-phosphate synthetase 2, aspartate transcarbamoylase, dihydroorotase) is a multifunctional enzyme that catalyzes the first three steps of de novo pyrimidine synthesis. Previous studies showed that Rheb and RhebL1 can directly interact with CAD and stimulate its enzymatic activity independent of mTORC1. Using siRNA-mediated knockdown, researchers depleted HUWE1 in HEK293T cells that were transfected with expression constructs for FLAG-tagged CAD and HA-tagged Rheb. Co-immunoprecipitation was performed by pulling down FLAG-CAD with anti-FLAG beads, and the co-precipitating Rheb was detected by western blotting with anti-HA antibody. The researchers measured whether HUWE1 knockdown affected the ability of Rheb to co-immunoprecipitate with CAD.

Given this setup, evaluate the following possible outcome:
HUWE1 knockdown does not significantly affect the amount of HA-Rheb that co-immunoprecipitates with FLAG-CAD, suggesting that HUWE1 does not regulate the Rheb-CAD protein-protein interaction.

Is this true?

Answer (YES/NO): NO